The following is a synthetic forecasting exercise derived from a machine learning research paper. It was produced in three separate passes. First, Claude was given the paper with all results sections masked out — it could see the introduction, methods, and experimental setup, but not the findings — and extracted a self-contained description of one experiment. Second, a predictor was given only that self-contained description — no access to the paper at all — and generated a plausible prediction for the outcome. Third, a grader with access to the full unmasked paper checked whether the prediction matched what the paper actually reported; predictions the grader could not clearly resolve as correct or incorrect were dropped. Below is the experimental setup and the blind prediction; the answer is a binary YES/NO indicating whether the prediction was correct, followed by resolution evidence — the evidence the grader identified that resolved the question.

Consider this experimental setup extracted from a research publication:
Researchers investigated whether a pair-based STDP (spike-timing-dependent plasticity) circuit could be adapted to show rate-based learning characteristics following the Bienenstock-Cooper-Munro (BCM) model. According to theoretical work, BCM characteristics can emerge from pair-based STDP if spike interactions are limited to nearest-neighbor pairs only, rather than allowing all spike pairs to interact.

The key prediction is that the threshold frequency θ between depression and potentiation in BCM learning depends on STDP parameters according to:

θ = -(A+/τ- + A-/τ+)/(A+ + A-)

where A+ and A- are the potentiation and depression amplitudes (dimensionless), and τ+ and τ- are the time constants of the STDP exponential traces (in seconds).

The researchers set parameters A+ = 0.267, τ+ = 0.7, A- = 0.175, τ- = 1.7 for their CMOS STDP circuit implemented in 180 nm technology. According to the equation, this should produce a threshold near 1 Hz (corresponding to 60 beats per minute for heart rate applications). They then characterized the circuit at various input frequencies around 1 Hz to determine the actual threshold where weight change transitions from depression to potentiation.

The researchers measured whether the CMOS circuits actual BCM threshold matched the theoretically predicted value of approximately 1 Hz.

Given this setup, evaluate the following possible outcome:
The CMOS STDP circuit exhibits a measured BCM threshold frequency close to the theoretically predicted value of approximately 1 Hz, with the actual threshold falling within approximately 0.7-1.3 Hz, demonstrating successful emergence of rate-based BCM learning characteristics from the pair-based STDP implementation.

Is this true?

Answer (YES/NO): YES